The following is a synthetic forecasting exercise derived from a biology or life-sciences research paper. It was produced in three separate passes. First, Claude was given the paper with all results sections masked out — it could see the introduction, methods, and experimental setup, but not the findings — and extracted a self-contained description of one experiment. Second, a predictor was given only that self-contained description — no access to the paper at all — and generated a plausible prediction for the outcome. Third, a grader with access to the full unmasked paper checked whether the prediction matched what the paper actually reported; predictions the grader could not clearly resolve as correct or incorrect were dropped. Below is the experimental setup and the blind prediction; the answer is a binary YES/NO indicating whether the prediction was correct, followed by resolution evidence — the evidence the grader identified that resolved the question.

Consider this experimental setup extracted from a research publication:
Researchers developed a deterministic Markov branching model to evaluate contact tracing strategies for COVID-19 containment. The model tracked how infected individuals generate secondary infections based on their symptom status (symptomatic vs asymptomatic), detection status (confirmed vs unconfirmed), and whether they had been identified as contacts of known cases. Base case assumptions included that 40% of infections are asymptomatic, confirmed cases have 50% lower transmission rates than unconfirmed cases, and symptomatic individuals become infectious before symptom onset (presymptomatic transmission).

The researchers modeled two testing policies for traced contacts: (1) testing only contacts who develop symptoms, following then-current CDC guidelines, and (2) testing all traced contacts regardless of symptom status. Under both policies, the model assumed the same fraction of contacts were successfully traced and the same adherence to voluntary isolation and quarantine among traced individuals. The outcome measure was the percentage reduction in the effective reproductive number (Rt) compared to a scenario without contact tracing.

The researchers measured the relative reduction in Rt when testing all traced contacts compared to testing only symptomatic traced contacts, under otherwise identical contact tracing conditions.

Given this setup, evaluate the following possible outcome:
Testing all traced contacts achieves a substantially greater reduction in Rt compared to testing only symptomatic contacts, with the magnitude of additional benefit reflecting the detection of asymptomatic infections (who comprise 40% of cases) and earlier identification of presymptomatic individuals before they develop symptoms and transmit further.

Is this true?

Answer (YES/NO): YES